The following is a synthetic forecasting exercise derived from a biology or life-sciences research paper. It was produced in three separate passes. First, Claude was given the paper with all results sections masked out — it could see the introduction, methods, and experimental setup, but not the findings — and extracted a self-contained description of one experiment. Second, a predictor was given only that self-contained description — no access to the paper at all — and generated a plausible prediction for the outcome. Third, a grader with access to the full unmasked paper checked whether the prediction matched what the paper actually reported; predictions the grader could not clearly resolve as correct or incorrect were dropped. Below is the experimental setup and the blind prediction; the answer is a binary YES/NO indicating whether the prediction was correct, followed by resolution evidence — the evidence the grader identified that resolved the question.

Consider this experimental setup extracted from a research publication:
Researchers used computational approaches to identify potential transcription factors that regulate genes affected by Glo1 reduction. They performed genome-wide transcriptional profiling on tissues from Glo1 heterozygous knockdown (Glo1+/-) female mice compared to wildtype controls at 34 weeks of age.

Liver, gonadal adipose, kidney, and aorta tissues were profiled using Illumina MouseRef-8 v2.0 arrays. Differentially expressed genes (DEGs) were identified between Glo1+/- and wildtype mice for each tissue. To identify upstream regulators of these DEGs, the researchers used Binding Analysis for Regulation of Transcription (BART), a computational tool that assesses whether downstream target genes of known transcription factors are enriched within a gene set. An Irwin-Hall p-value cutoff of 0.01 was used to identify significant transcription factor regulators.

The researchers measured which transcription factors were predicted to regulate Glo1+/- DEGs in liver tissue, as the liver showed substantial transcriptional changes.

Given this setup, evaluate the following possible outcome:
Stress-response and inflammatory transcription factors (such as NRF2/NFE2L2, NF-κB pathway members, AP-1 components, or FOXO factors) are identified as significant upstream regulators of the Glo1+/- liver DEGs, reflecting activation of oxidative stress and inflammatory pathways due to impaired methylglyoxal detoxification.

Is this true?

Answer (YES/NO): NO